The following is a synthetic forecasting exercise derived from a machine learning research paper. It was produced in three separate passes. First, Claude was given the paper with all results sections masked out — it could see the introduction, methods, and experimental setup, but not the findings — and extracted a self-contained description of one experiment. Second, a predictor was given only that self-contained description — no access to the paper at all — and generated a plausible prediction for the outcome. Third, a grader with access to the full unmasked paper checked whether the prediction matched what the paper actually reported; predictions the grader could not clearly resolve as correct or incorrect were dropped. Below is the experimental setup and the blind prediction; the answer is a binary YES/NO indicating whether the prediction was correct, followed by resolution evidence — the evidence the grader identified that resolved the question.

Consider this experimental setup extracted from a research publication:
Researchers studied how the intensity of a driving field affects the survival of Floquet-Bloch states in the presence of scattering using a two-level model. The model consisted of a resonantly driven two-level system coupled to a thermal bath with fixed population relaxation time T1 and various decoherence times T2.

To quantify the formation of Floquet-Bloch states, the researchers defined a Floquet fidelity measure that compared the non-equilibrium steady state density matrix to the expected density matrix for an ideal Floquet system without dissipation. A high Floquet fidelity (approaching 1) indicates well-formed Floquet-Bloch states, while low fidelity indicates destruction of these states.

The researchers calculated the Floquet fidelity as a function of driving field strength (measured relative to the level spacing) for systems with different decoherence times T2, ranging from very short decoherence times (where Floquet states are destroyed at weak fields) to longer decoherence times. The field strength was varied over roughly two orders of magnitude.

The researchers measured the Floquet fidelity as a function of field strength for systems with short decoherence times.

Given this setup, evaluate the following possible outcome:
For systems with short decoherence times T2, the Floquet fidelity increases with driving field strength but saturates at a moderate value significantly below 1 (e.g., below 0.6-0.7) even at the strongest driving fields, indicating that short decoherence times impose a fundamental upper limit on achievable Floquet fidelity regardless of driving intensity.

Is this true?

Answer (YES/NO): NO